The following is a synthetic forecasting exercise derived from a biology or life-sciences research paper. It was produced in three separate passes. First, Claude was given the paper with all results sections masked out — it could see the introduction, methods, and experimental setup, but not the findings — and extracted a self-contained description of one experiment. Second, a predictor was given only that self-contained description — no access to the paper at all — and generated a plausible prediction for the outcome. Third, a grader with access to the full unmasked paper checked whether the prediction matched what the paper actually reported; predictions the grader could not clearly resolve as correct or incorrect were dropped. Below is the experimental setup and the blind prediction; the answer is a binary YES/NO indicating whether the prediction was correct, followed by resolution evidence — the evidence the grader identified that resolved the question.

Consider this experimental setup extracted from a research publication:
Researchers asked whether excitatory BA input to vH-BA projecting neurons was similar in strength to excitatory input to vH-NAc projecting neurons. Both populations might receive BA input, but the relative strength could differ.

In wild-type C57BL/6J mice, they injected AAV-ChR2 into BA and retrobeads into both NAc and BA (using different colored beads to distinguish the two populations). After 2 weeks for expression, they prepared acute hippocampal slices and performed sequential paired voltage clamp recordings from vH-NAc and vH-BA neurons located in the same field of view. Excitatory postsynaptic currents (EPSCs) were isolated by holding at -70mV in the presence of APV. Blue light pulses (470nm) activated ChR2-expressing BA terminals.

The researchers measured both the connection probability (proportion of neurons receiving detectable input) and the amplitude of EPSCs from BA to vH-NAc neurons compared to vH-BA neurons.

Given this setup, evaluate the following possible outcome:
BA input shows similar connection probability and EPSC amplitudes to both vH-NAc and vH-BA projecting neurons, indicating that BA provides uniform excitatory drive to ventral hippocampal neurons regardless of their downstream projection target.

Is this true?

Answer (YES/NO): NO